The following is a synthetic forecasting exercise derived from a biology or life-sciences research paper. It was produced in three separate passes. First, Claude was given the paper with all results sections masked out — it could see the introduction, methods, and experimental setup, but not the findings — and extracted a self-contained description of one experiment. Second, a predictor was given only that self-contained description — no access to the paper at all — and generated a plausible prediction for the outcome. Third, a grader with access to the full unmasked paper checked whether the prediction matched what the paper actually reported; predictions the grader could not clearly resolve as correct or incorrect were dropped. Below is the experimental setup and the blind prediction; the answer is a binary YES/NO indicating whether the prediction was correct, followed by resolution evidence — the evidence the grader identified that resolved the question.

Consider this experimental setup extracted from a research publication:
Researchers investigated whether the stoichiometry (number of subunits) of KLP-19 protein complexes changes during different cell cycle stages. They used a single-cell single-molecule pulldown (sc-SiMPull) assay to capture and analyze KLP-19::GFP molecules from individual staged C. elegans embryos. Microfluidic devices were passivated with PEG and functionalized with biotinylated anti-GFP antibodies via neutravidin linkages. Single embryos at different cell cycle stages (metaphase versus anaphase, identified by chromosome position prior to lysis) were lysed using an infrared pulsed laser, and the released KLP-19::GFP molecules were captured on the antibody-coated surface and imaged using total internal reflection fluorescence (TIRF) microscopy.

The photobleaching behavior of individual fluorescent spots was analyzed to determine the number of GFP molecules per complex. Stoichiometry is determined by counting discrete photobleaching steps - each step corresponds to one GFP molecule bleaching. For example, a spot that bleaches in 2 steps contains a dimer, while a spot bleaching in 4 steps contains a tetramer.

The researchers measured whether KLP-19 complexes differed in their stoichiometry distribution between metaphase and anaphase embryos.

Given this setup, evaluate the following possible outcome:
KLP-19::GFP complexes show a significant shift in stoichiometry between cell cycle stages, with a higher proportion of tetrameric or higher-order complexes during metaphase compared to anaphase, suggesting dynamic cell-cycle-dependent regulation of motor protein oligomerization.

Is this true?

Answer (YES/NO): NO